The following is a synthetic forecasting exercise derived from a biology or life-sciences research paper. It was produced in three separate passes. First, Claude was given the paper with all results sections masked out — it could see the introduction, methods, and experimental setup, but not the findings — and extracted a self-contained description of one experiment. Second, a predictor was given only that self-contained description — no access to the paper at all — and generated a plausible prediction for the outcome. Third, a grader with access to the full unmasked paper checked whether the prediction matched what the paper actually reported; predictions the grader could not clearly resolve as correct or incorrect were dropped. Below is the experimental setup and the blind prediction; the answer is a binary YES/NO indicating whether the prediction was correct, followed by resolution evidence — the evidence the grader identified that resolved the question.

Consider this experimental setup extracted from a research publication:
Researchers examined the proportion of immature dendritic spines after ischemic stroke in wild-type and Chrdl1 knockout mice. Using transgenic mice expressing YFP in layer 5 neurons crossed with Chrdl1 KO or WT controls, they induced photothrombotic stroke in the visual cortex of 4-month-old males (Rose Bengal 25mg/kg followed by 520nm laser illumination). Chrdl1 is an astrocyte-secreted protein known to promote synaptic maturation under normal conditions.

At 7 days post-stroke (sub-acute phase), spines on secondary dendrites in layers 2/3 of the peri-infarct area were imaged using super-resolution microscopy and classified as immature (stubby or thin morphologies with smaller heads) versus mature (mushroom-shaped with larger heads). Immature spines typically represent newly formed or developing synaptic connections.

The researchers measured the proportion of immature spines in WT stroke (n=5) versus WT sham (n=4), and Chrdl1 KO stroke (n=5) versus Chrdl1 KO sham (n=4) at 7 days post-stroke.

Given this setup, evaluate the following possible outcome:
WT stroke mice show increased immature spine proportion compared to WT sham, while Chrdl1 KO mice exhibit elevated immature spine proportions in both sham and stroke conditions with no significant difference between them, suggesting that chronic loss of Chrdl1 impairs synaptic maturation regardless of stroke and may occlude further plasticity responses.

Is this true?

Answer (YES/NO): NO